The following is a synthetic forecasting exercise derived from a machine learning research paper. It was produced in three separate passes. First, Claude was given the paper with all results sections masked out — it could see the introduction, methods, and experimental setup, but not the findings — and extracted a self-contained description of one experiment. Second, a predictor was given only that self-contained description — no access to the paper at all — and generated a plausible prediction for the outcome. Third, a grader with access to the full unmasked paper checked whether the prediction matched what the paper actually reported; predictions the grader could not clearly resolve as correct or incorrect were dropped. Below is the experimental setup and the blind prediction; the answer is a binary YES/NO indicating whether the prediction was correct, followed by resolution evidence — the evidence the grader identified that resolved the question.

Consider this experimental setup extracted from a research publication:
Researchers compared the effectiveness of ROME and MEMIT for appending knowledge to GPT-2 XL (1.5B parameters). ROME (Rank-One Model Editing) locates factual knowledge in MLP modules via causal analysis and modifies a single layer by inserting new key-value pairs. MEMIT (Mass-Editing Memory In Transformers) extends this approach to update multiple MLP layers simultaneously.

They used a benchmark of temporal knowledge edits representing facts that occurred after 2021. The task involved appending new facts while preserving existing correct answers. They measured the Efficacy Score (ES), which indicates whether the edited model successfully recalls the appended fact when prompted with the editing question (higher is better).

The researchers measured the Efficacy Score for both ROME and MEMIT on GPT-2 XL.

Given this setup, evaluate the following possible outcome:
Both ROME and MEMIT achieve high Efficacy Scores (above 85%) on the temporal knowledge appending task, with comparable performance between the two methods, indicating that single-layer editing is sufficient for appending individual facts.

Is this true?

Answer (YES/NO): NO